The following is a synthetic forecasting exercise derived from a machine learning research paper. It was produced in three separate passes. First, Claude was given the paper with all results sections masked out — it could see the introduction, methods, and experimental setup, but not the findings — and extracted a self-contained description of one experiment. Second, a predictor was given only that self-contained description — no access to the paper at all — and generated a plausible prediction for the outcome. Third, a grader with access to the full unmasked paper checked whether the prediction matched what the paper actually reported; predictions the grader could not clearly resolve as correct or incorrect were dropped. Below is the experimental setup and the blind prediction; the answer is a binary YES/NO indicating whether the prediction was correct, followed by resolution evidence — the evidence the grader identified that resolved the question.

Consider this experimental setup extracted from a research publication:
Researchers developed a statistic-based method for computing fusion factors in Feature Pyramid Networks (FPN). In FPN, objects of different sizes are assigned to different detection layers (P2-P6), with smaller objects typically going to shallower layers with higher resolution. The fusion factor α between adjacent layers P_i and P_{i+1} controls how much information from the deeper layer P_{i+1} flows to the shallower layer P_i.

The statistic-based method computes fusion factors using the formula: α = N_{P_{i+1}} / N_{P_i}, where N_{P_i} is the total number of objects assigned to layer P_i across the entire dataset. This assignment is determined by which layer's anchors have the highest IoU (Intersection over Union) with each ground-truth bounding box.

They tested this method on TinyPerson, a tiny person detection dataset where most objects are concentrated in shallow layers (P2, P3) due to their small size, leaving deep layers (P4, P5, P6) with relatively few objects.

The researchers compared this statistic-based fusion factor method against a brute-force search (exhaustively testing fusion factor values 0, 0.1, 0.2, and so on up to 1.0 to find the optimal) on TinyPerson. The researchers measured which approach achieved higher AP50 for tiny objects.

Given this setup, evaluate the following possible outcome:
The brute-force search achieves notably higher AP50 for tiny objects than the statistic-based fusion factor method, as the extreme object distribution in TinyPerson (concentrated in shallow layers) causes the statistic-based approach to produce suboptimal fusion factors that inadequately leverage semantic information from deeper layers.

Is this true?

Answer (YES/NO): NO